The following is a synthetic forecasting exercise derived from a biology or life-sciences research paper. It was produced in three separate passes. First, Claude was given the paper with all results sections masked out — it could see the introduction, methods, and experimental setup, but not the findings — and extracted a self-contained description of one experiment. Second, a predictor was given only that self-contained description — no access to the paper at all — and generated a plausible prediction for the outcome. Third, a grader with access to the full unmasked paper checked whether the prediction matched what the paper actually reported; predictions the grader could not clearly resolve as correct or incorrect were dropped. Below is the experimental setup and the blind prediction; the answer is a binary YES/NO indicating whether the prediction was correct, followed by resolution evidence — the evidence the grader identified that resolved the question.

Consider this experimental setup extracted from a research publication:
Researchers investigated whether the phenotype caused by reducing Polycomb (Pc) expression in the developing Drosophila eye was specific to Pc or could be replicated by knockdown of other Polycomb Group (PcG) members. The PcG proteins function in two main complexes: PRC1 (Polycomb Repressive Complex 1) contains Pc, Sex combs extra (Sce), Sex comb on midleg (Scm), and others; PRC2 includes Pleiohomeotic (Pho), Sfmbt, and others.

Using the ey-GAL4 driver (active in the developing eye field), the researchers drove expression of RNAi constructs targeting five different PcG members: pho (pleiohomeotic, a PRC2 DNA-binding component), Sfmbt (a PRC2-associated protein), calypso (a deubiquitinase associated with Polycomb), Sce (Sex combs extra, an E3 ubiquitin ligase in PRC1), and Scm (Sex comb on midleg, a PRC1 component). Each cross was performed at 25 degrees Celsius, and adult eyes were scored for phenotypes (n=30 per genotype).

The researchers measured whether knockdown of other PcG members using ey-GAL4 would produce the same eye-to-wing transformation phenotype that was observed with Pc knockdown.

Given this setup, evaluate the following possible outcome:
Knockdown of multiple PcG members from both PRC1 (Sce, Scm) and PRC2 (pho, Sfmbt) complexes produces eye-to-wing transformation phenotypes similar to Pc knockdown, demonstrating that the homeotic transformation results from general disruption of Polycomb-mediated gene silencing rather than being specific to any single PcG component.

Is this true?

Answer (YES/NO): NO